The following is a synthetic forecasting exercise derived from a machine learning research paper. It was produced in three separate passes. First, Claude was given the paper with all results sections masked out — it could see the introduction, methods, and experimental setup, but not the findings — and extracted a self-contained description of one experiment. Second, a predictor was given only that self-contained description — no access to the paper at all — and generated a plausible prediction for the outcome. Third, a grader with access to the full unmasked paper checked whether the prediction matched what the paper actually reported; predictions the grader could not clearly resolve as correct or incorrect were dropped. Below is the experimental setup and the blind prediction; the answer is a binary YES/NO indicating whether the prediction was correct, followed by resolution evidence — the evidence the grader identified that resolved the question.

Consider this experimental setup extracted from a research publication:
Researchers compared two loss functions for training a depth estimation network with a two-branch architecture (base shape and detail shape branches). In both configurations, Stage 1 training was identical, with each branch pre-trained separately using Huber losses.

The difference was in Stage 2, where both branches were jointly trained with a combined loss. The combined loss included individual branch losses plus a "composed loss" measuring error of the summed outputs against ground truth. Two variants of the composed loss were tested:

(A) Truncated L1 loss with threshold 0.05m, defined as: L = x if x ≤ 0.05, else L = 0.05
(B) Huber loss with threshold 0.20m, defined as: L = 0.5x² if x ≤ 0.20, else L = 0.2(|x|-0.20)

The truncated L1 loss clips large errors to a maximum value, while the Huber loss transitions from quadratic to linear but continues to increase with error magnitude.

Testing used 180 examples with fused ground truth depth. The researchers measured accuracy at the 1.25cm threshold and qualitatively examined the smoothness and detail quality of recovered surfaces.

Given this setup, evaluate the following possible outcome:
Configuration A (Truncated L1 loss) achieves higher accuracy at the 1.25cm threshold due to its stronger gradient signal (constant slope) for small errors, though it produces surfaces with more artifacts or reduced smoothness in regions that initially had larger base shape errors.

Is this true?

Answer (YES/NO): NO